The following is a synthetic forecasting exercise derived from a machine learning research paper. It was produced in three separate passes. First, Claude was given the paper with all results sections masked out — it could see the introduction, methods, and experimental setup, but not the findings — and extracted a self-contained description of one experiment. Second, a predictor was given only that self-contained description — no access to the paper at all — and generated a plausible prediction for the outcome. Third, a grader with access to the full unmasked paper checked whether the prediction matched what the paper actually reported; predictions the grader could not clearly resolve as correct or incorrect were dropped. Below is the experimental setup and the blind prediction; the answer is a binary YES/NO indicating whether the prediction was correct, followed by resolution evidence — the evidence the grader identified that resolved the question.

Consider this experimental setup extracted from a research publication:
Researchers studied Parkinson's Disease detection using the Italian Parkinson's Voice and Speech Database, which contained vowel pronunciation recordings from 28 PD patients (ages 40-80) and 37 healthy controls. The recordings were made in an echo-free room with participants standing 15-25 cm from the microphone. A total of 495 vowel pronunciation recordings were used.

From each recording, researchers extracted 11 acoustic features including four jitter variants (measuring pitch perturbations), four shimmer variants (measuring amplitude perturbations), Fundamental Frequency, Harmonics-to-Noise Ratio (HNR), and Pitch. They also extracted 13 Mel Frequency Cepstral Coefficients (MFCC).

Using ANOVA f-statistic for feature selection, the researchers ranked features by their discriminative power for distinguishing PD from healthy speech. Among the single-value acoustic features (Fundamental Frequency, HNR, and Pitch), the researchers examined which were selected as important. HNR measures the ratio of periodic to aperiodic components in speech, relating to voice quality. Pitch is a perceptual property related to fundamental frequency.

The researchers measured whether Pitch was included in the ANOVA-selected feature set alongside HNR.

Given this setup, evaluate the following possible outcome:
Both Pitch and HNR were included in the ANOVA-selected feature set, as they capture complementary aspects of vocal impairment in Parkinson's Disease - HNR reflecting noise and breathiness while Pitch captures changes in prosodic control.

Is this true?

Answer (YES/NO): NO